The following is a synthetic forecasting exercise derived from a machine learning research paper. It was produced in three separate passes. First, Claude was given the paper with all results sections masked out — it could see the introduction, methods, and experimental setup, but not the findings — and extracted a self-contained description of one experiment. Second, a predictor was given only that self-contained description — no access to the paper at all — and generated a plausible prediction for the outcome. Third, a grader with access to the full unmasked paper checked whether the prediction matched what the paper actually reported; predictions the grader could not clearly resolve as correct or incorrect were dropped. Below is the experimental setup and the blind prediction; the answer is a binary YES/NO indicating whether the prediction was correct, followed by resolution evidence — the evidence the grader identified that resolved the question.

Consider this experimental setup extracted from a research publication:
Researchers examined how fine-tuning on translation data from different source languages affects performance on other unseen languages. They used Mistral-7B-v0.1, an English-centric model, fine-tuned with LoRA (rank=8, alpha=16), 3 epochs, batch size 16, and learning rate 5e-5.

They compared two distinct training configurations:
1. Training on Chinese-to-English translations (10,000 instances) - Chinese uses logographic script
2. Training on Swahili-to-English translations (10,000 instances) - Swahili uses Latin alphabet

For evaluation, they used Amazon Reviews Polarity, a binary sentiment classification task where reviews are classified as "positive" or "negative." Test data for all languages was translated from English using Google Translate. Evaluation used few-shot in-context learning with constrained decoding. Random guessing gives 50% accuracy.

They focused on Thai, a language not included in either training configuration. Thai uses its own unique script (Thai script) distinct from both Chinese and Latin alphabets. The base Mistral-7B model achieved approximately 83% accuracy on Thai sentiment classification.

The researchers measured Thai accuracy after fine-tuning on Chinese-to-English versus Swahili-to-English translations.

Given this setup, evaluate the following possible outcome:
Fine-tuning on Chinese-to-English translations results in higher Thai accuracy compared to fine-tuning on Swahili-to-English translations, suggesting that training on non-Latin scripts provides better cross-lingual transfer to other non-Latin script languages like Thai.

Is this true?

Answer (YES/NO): YES